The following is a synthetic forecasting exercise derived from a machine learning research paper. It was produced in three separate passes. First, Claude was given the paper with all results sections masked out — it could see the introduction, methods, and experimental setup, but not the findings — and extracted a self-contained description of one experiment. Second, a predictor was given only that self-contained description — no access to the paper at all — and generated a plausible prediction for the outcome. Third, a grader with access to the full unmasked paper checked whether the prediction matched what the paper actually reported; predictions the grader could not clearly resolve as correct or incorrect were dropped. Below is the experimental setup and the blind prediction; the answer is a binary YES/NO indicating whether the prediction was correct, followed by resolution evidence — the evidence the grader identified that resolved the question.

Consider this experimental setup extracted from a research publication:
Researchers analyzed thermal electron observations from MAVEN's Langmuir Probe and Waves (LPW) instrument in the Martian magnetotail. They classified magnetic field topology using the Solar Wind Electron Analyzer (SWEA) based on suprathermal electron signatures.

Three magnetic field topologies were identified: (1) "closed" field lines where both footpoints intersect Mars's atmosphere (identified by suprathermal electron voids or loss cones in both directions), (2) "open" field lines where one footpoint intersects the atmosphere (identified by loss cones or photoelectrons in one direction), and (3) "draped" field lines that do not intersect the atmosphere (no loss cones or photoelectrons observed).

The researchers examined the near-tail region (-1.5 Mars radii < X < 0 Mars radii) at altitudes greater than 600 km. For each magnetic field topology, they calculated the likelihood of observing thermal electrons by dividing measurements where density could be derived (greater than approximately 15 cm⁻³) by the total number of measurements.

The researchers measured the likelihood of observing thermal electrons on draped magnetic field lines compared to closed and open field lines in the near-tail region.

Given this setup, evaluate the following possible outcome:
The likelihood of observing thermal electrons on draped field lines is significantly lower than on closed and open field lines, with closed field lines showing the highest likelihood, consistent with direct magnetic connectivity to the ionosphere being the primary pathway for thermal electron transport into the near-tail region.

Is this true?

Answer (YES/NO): NO